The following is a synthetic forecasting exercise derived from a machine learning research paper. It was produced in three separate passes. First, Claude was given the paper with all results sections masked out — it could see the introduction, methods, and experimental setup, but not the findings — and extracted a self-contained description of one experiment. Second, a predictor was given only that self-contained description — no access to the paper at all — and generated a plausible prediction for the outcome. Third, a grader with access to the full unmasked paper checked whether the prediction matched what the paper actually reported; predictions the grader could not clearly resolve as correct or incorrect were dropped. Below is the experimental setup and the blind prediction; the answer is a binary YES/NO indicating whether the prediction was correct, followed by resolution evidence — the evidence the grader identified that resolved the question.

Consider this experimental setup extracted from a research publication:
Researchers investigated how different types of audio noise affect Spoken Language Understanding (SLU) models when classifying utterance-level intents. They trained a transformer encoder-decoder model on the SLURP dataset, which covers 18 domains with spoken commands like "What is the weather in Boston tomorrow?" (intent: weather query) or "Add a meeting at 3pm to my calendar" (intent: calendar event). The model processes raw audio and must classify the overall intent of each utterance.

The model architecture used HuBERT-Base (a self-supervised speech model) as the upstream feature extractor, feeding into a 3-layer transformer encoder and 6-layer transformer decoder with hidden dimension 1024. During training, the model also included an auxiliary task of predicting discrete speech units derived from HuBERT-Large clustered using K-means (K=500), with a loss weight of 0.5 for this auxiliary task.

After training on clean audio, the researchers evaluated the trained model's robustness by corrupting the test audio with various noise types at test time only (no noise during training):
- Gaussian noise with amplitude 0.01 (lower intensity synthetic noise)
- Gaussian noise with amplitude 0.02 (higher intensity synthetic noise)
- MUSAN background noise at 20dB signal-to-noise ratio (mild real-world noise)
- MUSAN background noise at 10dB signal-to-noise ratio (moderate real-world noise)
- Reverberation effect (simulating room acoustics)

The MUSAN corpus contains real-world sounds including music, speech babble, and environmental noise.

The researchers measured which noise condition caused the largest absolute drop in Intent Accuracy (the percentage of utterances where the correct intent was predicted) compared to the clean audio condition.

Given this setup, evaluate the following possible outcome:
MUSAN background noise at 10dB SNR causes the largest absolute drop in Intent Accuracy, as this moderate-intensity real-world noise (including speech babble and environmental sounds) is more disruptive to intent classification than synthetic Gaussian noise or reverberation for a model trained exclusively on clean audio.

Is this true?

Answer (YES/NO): NO